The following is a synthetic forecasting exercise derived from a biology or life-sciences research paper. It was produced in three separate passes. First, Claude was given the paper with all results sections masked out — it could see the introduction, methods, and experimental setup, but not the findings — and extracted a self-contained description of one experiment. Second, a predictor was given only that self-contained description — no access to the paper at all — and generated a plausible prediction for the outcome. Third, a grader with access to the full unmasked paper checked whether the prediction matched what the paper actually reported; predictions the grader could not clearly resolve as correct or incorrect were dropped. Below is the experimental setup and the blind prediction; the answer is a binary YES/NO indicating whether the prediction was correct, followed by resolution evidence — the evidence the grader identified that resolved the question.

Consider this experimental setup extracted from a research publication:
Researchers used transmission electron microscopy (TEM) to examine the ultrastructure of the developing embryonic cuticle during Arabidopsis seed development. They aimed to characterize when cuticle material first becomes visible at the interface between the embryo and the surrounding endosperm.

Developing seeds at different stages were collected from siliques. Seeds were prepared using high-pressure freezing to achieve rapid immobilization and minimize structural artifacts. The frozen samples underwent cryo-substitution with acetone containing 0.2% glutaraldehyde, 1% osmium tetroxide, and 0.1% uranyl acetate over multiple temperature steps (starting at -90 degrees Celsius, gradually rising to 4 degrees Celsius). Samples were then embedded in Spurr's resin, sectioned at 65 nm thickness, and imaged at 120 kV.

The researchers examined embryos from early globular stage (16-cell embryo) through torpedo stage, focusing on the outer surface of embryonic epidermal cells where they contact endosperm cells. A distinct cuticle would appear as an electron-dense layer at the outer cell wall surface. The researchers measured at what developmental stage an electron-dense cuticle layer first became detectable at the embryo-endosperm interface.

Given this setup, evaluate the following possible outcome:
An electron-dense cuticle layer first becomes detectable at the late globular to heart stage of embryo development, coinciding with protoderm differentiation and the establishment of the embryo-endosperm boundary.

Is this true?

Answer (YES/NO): NO